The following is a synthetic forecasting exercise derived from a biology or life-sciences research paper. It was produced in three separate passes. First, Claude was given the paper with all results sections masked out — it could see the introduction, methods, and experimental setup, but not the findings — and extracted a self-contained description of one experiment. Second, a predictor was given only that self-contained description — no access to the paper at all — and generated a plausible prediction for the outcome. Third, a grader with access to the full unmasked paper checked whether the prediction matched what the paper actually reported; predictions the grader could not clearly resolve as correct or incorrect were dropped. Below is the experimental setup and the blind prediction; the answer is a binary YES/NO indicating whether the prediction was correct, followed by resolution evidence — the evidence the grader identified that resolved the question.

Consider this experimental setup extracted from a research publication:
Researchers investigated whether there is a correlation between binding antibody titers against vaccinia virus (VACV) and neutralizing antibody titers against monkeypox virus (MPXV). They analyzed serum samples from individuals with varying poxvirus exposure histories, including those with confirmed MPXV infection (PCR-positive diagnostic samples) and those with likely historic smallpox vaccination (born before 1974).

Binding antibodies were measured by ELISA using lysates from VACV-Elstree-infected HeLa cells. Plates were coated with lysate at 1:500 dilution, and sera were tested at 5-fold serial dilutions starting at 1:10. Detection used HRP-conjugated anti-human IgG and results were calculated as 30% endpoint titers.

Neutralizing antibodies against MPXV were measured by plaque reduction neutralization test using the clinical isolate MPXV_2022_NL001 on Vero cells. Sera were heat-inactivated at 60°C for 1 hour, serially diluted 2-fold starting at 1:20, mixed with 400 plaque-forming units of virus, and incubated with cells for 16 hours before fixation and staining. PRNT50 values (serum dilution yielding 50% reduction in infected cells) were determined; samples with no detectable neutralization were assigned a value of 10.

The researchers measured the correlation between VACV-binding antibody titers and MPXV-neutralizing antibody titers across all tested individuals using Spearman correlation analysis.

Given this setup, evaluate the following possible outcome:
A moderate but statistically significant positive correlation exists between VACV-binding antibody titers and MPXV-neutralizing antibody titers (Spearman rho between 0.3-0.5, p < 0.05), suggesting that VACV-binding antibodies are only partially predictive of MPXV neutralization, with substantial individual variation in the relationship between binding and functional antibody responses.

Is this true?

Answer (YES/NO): NO